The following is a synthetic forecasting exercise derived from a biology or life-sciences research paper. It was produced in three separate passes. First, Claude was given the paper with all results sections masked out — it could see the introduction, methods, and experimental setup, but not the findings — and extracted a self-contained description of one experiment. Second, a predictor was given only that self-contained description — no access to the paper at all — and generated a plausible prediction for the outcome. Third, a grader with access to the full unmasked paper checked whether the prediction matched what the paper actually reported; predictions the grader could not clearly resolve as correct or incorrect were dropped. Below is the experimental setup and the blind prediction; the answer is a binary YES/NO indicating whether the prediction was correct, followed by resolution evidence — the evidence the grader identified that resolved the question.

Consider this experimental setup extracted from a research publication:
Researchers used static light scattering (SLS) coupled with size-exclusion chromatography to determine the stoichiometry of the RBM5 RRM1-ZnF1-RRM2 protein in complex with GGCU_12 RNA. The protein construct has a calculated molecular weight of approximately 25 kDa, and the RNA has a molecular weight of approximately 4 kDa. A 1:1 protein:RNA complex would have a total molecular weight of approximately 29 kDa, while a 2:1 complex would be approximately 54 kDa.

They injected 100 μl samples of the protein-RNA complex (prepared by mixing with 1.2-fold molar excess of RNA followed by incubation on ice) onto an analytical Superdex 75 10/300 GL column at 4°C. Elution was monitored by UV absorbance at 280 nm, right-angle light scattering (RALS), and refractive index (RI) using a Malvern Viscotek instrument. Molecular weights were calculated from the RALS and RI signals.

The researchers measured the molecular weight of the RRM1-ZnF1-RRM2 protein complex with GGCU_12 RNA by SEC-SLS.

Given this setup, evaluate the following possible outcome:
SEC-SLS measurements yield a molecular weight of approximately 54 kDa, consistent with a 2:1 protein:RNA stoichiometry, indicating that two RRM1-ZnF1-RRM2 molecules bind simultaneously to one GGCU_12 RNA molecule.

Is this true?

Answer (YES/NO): NO